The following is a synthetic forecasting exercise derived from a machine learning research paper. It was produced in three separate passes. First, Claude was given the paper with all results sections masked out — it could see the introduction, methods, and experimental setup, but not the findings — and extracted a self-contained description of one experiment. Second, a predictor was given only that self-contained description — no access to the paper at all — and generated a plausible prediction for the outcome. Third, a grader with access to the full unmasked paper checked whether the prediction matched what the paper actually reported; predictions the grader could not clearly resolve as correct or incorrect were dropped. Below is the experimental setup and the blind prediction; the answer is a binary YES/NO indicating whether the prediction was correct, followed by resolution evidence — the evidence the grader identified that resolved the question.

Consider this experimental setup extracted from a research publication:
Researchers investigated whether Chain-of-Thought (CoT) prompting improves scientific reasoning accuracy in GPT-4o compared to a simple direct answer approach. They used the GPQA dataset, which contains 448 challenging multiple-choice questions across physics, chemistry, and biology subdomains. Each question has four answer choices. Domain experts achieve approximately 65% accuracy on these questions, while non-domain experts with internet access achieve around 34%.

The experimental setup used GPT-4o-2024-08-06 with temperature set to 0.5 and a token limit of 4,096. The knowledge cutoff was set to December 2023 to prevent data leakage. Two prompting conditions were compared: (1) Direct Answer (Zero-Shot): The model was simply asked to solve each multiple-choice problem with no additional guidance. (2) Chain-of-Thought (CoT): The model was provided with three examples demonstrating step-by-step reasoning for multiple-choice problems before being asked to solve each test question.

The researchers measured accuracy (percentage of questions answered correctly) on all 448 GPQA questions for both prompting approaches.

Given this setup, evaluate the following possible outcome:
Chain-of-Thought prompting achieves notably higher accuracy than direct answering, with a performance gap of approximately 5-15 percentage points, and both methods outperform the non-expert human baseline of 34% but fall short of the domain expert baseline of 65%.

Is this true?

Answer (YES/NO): NO